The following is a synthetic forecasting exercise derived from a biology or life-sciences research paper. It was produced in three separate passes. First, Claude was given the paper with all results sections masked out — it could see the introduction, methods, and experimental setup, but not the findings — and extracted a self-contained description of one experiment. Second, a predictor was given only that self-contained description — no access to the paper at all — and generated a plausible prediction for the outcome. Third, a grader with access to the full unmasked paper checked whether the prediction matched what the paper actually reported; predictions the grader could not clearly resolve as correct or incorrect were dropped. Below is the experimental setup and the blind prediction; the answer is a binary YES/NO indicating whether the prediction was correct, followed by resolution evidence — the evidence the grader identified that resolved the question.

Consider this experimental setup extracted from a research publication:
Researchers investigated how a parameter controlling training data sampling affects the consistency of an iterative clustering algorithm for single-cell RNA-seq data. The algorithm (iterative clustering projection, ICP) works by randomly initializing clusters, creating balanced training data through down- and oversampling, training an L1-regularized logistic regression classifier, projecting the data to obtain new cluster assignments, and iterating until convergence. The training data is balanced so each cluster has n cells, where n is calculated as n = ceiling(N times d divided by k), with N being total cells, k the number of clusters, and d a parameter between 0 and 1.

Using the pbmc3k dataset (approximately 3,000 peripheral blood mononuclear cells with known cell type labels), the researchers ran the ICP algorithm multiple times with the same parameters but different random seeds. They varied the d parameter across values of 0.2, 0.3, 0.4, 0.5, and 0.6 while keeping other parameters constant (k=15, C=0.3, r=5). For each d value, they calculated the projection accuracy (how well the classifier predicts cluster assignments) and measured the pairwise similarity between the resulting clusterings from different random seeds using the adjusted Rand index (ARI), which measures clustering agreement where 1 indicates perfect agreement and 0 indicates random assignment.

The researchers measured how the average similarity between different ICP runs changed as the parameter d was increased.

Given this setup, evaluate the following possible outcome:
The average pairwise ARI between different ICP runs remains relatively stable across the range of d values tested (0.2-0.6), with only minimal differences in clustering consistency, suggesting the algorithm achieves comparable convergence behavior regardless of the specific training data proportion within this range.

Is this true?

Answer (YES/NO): NO